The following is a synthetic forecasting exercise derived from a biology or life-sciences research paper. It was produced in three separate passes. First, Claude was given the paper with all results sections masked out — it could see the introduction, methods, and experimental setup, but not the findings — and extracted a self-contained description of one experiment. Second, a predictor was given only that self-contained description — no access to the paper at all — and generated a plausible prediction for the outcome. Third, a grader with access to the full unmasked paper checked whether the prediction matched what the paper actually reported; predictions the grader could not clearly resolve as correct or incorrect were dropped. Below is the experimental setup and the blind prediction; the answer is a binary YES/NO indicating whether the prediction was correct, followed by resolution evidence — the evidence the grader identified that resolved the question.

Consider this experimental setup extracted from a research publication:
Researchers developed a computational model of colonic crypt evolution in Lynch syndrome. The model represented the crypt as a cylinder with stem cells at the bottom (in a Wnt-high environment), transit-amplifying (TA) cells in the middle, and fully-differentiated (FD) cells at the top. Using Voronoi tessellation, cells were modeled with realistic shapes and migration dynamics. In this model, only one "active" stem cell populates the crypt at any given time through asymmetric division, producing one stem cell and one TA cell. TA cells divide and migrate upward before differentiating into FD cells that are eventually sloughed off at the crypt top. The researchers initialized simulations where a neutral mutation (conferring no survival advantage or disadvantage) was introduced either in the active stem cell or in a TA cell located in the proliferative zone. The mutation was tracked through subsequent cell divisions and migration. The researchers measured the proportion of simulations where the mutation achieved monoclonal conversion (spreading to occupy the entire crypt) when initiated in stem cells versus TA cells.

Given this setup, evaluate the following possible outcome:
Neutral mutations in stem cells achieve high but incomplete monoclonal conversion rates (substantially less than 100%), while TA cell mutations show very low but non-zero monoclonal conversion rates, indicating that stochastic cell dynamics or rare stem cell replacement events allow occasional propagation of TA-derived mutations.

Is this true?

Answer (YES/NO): NO